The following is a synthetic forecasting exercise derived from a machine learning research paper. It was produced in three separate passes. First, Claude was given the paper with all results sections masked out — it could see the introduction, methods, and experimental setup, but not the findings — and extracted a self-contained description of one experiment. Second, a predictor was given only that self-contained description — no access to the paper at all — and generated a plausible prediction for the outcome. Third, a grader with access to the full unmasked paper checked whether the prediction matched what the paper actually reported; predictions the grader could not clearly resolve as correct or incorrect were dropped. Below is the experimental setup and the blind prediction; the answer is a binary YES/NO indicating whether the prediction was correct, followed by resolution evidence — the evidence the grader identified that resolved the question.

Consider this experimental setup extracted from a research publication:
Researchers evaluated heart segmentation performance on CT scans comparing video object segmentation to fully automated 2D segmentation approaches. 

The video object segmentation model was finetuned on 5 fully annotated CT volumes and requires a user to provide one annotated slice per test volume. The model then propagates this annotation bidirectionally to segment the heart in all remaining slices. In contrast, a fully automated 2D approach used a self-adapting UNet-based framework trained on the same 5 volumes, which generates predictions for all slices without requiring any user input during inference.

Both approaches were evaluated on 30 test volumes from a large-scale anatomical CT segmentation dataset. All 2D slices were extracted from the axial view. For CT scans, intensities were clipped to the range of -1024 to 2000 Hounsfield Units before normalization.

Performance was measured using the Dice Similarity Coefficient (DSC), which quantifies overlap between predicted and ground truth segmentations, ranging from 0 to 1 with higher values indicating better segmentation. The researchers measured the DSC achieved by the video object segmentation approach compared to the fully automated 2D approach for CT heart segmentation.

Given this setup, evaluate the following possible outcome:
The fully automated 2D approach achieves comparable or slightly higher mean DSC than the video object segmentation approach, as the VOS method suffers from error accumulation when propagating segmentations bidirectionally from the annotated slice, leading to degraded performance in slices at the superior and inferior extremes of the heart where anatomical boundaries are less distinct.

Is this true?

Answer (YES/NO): NO